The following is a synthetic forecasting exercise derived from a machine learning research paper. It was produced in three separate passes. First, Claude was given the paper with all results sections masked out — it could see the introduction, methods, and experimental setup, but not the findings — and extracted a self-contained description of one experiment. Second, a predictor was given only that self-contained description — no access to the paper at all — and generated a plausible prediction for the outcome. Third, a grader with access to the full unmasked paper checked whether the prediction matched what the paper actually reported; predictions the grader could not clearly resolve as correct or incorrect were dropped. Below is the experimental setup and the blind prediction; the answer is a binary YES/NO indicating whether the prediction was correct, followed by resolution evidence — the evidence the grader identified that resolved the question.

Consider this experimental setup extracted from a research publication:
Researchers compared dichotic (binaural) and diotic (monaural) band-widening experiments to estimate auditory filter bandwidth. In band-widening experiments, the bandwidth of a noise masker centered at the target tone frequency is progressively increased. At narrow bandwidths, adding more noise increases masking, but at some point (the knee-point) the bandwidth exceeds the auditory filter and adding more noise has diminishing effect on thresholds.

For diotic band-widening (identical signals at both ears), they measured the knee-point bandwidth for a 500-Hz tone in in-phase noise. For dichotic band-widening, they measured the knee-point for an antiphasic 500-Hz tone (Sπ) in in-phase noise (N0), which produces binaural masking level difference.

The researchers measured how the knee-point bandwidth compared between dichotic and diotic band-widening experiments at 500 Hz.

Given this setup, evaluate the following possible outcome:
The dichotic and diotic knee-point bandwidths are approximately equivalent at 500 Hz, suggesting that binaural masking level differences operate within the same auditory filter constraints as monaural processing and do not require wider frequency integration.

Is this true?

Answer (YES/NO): NO